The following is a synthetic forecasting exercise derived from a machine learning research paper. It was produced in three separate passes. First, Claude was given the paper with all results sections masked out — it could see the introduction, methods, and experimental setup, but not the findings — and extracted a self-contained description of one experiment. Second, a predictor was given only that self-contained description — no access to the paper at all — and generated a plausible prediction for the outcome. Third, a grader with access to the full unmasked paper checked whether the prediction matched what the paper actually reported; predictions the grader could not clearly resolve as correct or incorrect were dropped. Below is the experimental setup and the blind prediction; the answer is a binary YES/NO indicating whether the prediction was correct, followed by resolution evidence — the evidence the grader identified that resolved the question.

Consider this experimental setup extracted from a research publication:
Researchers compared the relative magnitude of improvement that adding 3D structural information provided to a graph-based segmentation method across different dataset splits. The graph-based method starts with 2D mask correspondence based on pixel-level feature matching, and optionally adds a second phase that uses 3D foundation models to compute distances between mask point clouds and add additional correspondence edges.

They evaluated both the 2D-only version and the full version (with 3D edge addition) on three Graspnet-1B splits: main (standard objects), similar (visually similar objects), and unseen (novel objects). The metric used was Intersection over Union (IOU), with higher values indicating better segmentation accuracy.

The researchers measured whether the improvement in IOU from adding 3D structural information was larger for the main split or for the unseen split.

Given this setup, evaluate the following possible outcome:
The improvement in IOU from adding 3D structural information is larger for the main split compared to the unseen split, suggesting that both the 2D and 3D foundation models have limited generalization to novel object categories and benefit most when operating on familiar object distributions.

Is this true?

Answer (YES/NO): NO